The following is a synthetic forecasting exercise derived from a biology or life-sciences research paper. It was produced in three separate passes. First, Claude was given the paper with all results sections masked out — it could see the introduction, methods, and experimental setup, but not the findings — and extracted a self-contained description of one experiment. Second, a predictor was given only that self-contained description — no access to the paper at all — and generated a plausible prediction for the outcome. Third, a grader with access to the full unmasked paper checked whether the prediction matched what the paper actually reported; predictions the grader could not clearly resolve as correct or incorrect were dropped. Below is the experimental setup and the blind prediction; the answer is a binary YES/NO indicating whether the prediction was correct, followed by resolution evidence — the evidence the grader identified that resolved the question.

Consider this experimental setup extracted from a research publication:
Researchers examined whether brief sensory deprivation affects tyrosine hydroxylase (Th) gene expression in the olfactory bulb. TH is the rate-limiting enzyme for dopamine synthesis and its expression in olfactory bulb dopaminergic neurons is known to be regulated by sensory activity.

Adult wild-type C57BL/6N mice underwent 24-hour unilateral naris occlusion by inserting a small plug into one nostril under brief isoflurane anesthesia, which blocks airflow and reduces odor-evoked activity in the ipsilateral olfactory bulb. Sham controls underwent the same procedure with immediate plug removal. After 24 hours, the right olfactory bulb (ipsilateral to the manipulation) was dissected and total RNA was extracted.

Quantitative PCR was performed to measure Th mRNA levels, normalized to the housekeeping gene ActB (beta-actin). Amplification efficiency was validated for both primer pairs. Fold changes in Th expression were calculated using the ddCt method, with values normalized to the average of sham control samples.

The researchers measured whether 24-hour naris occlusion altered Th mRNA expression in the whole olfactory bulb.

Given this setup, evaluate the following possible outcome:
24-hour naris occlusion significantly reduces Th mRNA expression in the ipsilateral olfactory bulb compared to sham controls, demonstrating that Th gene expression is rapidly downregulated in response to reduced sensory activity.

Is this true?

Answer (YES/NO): YES